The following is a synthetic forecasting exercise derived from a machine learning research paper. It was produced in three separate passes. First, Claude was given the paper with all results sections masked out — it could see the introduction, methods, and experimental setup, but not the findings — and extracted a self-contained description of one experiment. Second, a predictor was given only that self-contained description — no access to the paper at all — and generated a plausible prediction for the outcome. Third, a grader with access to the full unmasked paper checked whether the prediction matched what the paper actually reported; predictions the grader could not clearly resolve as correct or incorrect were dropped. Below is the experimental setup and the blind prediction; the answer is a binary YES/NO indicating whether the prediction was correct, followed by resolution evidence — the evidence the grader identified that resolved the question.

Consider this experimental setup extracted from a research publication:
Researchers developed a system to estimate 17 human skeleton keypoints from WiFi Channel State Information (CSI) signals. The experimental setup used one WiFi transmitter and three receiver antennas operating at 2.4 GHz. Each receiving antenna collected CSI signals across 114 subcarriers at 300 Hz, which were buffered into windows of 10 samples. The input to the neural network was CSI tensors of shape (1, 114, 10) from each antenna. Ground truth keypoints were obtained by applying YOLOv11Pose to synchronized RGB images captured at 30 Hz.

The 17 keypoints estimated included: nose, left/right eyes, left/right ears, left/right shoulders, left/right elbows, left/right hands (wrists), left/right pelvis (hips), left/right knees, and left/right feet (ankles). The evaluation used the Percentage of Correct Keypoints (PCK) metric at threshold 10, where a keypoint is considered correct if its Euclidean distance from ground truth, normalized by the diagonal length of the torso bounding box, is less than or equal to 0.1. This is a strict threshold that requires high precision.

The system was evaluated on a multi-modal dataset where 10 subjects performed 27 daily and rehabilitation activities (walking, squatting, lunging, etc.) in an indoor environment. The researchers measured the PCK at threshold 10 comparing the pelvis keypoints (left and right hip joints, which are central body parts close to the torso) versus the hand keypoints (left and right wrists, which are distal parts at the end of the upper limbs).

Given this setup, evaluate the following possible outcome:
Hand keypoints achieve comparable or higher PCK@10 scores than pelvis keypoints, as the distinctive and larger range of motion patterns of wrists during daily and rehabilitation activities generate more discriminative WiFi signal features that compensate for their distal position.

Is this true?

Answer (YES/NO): NO